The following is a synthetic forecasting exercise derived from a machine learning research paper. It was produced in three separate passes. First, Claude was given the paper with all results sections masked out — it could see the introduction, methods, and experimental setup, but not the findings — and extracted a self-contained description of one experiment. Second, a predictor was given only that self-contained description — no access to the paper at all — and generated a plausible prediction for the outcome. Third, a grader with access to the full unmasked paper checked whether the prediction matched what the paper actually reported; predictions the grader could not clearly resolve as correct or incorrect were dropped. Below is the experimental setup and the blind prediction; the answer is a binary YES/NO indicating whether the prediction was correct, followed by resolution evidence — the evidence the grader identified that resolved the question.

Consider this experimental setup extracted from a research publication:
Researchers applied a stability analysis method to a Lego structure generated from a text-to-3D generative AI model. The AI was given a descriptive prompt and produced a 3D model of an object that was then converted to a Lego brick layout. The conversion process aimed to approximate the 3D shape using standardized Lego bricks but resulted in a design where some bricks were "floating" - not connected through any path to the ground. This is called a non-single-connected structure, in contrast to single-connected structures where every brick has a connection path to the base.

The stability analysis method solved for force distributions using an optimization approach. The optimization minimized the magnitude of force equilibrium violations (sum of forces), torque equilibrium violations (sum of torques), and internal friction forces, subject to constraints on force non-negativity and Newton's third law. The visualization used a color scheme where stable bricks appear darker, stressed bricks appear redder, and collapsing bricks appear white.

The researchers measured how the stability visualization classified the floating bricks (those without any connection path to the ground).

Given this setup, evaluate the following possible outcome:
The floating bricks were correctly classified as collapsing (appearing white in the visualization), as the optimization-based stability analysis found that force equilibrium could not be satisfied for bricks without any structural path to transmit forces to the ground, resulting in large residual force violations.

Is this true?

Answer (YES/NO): YES